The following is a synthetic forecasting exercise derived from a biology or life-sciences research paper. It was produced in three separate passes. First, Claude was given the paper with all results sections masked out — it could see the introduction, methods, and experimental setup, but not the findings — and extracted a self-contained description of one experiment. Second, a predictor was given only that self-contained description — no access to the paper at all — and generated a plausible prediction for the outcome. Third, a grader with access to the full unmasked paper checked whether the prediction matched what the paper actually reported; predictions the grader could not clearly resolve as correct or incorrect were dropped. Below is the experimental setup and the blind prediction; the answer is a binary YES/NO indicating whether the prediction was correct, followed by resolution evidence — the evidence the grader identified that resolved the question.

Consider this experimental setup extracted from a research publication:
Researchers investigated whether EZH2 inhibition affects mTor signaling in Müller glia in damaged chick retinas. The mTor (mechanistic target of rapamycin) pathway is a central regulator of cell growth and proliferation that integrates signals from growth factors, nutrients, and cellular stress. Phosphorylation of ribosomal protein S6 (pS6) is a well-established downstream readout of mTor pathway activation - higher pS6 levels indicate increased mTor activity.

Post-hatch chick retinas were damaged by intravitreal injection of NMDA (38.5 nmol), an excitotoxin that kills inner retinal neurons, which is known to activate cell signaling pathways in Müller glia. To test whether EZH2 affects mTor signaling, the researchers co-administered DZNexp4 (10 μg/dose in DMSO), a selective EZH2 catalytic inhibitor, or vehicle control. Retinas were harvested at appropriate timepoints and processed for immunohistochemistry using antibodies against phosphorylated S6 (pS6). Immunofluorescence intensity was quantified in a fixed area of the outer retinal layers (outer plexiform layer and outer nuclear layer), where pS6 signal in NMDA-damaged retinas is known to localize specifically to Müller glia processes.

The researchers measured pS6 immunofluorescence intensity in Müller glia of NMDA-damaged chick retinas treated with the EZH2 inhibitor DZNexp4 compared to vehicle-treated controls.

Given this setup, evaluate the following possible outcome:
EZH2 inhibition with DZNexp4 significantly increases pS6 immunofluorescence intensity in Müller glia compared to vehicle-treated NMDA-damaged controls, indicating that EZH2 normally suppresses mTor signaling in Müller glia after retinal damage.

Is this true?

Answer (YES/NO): NO